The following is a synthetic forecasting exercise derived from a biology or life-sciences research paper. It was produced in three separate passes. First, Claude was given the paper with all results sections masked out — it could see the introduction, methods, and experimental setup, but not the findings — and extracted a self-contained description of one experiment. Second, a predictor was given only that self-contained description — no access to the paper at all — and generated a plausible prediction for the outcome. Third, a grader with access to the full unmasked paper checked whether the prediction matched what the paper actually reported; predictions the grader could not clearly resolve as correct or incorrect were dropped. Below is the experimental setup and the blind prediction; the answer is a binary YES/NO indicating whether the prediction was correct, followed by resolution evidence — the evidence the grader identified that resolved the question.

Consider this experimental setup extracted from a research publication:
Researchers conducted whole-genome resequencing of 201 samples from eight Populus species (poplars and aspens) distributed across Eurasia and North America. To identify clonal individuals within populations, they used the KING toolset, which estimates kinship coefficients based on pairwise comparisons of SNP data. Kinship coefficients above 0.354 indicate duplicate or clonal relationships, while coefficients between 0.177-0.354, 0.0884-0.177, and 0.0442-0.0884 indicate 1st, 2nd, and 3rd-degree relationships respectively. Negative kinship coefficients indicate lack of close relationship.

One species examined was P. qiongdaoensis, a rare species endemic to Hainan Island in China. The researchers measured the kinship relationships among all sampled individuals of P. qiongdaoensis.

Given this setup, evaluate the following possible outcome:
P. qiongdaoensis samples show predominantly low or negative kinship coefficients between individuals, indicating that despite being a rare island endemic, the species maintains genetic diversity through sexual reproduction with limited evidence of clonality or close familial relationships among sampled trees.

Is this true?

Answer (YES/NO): NO